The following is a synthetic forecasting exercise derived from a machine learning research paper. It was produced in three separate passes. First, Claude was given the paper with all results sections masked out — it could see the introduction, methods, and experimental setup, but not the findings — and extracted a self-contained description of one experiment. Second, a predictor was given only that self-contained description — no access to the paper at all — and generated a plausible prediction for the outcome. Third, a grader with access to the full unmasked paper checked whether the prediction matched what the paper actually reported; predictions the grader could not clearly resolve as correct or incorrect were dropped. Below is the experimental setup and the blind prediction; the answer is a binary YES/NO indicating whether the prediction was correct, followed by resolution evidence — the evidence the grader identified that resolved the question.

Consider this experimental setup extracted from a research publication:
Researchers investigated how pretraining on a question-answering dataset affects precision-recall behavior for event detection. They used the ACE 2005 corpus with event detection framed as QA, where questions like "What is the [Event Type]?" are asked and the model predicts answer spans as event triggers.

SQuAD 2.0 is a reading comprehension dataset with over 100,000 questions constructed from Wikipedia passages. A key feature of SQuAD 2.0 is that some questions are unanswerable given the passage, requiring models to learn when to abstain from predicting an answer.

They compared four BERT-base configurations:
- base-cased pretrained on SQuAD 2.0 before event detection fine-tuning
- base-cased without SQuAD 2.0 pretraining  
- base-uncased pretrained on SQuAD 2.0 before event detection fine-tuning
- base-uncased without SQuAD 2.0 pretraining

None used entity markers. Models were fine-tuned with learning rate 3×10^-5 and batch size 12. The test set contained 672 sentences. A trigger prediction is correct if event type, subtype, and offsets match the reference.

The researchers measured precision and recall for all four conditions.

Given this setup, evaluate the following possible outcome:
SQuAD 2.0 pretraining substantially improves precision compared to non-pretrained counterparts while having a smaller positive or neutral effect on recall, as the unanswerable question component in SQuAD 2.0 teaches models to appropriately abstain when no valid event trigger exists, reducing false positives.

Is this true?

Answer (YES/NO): NO